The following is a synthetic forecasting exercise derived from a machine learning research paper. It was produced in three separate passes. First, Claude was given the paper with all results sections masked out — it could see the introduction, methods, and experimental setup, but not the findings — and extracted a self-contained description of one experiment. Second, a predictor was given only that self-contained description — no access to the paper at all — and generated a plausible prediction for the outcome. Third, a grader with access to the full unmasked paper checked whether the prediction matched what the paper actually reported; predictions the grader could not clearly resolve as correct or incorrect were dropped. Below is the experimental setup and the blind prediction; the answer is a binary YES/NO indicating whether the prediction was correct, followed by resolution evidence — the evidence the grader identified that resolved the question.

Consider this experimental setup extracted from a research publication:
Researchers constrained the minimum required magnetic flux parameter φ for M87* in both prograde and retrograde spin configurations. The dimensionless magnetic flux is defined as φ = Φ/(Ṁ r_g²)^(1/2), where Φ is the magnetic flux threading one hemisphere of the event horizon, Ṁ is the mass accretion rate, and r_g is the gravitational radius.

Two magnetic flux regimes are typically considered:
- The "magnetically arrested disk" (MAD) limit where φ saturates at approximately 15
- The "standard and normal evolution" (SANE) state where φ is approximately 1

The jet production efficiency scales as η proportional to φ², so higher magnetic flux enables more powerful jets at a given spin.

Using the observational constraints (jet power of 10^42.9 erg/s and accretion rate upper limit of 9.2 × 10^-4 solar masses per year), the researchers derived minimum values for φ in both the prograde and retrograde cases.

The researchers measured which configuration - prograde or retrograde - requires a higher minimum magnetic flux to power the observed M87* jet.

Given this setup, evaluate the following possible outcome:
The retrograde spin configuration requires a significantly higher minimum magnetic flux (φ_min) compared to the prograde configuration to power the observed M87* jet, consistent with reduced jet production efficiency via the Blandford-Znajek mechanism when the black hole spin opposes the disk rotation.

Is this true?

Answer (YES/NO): YES